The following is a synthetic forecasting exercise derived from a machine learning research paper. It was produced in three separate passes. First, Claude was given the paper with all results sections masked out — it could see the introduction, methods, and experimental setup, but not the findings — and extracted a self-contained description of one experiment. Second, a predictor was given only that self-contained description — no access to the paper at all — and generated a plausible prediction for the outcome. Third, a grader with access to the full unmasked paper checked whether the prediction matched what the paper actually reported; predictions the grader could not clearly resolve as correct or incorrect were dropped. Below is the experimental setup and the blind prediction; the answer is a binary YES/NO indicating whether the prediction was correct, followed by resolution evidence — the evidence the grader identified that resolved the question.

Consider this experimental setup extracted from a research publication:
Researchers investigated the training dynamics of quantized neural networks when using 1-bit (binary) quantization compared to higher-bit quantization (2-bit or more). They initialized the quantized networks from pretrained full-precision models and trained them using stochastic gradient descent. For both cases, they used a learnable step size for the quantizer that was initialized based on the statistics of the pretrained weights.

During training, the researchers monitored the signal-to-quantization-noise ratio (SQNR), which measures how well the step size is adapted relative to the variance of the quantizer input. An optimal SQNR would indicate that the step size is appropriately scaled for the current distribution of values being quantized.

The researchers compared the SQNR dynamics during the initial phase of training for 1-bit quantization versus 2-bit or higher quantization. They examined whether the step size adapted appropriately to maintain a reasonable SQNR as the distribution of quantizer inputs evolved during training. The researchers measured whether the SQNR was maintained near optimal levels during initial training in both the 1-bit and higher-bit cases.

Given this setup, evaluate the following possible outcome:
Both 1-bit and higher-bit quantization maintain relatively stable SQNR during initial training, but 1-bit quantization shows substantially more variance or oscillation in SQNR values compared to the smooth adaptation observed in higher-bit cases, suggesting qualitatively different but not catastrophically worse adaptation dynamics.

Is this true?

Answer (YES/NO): NO